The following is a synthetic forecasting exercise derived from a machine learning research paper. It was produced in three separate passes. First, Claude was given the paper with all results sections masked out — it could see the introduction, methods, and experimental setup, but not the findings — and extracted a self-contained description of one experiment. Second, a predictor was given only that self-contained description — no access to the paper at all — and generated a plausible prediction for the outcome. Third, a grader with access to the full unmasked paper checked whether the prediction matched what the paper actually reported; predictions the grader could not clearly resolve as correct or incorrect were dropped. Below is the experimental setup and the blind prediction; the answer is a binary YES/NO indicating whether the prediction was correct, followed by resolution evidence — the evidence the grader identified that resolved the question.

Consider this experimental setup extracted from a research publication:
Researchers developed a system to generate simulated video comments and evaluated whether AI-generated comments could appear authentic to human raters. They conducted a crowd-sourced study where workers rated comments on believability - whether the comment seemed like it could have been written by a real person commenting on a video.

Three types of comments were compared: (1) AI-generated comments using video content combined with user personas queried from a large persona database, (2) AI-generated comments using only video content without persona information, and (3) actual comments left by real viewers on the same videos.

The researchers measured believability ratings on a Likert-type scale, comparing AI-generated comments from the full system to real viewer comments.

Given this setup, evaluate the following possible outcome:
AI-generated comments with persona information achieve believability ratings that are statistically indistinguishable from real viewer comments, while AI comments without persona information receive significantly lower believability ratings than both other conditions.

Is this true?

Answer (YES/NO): NO